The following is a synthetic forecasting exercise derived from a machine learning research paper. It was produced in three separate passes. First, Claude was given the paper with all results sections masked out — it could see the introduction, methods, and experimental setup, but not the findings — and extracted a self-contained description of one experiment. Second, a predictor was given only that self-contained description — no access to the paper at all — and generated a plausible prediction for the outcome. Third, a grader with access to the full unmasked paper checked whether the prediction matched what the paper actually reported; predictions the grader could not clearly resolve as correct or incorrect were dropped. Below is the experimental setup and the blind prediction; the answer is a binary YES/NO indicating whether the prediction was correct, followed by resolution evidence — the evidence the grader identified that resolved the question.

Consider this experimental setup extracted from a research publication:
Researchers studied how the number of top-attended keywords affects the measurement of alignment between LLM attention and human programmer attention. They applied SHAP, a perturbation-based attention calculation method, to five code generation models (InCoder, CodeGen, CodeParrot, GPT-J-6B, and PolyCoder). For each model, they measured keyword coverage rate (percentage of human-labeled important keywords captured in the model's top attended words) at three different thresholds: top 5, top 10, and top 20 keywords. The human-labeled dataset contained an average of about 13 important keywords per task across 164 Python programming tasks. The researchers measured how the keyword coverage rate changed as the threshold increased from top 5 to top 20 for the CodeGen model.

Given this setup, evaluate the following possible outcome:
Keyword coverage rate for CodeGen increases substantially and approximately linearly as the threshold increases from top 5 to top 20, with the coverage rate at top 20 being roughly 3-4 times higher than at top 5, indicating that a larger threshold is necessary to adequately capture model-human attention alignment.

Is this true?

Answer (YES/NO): NO